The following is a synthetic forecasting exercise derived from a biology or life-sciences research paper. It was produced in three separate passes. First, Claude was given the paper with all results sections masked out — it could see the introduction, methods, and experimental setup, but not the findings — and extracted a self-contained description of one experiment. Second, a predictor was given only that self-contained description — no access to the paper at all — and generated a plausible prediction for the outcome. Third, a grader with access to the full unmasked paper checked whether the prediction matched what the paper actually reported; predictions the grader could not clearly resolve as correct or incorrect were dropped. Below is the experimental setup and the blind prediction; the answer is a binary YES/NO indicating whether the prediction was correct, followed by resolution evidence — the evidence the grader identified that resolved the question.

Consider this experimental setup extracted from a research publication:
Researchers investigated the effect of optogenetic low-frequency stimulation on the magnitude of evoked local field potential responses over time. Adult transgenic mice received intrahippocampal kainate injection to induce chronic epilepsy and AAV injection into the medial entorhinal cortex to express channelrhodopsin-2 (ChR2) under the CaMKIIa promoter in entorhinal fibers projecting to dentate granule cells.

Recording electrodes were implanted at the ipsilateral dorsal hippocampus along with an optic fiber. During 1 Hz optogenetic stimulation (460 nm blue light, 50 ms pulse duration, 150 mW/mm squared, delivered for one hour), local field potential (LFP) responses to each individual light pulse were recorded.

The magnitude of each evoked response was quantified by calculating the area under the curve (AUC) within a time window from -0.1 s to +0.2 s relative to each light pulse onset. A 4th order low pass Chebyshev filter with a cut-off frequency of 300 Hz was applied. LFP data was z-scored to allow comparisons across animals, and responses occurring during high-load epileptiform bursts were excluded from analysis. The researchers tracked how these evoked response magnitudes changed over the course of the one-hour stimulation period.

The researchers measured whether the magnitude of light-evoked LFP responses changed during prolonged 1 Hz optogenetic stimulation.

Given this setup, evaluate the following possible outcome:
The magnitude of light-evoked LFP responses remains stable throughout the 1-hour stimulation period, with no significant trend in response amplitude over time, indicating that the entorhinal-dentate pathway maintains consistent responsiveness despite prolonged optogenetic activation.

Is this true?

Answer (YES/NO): NO